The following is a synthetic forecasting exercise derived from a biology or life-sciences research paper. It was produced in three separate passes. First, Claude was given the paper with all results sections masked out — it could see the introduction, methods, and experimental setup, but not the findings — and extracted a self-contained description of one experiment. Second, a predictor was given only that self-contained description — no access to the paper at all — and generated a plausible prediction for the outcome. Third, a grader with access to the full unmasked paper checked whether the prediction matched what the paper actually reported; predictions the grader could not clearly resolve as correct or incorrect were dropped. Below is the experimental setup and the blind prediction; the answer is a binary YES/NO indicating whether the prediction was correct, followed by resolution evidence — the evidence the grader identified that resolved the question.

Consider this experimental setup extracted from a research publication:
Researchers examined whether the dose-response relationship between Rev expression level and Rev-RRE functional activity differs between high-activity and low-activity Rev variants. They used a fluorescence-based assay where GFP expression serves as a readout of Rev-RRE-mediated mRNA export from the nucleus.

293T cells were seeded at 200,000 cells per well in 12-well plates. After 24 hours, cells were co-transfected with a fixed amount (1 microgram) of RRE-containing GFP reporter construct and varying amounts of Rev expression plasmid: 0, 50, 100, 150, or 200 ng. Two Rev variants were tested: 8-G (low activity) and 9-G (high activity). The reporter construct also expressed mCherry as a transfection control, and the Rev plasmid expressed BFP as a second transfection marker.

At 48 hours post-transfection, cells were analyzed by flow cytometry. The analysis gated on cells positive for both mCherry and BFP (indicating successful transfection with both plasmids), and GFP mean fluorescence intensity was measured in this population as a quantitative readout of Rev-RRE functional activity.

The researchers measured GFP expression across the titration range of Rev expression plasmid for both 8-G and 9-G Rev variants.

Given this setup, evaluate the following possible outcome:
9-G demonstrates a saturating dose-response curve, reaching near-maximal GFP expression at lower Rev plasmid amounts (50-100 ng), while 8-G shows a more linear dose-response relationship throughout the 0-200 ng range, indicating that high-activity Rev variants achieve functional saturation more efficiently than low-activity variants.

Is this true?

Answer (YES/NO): NO